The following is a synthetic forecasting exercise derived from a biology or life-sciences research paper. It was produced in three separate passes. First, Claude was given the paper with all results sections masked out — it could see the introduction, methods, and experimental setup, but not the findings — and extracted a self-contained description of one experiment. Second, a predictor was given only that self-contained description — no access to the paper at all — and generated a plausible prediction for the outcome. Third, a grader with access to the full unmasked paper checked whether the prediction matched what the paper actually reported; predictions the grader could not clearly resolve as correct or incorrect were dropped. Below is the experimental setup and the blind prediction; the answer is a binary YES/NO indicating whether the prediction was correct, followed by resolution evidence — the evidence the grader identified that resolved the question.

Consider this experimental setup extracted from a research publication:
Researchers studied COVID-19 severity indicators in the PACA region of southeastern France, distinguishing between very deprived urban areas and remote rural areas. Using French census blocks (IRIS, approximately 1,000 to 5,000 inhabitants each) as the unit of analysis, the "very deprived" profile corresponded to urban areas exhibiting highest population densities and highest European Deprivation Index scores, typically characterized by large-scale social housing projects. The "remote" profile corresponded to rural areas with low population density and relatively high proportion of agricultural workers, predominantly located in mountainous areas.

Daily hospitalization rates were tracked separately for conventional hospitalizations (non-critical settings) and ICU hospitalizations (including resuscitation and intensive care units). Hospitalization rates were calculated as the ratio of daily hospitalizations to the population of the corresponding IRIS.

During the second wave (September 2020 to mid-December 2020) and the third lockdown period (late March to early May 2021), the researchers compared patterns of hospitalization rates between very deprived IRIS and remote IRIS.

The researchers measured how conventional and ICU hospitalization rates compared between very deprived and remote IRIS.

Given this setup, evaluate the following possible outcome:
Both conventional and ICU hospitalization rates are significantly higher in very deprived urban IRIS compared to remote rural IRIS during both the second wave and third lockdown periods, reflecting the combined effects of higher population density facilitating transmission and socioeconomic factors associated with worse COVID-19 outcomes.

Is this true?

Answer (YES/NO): NO